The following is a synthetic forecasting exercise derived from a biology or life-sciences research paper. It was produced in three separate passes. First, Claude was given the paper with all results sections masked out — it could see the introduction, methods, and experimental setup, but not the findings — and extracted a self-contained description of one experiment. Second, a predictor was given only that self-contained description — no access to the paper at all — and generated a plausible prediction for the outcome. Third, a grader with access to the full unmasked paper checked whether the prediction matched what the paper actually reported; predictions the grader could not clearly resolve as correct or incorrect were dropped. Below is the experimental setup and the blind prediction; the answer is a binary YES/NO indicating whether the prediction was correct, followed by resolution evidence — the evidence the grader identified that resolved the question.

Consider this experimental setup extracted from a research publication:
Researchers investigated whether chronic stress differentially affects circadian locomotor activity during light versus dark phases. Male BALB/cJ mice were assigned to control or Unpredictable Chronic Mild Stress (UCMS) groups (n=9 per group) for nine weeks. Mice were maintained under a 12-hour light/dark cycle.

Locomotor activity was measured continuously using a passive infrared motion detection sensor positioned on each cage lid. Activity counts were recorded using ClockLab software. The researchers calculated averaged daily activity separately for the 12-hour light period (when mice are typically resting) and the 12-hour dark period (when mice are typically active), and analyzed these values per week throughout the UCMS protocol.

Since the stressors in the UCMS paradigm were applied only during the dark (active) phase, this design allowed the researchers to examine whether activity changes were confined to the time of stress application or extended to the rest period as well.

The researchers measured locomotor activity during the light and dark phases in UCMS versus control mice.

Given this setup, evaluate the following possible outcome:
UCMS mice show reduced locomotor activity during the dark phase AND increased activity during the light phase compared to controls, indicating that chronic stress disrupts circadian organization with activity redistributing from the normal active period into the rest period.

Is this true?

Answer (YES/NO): NO